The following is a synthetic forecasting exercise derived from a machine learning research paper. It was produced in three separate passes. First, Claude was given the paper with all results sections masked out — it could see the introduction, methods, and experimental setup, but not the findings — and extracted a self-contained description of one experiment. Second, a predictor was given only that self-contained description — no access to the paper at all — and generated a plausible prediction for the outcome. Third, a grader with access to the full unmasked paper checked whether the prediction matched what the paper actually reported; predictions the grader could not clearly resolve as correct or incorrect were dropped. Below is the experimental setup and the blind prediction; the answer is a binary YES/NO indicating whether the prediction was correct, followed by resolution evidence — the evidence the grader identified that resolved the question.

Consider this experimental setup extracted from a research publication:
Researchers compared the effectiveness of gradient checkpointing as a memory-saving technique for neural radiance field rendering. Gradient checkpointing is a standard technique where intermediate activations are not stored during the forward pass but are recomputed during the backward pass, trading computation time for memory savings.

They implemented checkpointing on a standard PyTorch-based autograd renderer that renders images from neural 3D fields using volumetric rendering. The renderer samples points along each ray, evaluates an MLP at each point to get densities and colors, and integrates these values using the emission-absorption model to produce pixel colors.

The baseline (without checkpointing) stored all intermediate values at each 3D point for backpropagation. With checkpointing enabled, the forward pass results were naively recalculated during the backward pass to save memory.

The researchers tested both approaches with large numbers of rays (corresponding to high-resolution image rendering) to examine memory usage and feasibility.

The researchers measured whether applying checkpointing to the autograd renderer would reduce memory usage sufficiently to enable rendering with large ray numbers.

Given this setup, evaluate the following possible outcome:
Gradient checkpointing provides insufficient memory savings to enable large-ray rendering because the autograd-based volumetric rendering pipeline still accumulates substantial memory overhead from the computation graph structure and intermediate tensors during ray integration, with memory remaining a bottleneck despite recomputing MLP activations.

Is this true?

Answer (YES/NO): YES